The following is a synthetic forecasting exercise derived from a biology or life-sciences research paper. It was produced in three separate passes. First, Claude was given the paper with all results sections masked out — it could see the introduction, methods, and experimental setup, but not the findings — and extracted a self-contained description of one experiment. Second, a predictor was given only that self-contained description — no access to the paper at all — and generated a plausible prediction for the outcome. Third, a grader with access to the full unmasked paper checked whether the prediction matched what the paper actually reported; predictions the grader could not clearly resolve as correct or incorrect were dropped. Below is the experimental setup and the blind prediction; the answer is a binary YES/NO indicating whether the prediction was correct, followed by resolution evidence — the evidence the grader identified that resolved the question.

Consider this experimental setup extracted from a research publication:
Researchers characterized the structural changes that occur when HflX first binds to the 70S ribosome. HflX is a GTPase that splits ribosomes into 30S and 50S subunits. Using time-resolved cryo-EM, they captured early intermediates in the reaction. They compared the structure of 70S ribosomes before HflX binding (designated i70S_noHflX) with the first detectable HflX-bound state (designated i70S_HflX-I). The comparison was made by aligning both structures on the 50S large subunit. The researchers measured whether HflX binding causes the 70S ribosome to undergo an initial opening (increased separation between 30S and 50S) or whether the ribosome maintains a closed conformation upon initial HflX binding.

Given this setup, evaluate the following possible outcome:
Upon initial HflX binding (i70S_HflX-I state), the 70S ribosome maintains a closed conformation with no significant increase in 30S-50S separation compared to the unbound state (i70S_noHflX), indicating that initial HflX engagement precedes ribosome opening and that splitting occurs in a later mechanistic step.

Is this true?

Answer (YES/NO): NO